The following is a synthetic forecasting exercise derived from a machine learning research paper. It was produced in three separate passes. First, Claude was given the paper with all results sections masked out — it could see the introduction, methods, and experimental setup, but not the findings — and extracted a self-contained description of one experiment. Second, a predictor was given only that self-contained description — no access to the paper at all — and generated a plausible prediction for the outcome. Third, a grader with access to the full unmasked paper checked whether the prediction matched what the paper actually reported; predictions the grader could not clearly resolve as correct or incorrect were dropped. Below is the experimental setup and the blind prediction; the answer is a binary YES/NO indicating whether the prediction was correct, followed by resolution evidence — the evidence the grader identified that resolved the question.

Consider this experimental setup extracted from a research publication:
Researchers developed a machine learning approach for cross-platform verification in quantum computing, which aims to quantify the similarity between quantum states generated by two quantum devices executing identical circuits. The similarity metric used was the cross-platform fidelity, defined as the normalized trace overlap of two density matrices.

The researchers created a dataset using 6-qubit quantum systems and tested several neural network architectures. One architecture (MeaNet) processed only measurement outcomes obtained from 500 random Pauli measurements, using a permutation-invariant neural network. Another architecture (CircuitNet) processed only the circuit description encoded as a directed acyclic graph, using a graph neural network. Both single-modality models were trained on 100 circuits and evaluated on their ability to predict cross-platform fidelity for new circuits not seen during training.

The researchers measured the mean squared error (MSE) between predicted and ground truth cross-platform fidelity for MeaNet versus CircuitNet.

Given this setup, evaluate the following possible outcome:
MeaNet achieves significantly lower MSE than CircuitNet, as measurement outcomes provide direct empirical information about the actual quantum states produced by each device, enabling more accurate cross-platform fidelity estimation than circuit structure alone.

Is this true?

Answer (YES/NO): NO